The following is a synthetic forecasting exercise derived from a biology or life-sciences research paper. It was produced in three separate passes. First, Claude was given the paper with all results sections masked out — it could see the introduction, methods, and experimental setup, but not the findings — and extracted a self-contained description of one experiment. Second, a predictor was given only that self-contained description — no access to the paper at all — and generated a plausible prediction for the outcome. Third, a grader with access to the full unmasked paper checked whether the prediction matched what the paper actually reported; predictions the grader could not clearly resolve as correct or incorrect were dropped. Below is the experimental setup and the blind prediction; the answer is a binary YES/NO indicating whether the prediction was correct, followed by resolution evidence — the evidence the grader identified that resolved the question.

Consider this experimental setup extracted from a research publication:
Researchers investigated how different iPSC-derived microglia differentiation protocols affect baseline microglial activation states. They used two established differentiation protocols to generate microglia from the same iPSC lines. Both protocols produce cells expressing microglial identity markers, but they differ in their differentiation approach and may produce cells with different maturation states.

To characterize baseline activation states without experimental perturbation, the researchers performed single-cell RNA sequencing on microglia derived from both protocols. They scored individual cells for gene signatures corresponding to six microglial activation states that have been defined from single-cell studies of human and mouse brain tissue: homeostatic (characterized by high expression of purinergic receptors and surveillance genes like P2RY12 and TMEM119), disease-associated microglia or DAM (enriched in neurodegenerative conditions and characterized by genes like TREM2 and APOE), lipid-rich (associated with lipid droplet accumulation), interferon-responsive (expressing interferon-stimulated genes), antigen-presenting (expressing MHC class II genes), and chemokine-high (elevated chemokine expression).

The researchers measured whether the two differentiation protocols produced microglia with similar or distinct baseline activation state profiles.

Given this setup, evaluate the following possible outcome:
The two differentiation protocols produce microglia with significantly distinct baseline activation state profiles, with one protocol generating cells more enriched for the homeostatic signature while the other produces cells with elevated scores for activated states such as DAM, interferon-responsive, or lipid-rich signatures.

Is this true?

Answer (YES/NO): YES